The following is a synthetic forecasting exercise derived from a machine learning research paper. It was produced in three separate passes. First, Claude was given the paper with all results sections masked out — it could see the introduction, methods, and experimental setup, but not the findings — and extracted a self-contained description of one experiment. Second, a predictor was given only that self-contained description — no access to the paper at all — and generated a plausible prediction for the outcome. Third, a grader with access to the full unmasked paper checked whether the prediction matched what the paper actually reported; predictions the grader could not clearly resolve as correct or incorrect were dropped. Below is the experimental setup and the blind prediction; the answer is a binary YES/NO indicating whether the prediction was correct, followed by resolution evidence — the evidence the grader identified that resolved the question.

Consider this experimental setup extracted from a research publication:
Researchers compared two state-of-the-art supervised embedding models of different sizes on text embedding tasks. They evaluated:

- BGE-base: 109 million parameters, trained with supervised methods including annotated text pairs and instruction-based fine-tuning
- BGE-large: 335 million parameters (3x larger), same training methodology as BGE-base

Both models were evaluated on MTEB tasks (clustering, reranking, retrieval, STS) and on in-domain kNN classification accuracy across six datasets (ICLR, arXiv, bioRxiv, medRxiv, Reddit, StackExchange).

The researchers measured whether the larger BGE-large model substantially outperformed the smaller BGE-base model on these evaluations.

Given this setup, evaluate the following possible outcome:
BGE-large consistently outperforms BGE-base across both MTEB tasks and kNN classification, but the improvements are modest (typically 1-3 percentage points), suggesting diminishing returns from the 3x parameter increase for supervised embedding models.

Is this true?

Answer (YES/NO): NO